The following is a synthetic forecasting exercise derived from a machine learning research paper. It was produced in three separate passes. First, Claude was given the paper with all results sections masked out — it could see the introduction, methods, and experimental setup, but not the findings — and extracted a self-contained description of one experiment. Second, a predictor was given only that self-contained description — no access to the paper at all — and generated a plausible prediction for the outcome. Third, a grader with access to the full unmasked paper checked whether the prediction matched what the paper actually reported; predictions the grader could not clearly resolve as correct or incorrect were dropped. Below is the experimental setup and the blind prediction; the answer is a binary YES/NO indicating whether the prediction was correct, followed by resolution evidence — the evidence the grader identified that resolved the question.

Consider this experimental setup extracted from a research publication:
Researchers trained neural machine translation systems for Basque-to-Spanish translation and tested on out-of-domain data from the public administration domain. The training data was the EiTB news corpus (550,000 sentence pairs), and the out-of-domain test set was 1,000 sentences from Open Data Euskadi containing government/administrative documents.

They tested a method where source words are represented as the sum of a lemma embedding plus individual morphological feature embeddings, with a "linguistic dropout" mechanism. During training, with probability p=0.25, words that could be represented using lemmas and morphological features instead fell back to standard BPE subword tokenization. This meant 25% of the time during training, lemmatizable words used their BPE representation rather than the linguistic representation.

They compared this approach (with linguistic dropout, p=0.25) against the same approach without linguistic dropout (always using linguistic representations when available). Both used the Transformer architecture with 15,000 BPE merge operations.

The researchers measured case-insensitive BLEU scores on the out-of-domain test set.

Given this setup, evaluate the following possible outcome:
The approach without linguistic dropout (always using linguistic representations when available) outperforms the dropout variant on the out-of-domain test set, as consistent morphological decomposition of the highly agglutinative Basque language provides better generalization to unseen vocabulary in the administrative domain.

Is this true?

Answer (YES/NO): NO